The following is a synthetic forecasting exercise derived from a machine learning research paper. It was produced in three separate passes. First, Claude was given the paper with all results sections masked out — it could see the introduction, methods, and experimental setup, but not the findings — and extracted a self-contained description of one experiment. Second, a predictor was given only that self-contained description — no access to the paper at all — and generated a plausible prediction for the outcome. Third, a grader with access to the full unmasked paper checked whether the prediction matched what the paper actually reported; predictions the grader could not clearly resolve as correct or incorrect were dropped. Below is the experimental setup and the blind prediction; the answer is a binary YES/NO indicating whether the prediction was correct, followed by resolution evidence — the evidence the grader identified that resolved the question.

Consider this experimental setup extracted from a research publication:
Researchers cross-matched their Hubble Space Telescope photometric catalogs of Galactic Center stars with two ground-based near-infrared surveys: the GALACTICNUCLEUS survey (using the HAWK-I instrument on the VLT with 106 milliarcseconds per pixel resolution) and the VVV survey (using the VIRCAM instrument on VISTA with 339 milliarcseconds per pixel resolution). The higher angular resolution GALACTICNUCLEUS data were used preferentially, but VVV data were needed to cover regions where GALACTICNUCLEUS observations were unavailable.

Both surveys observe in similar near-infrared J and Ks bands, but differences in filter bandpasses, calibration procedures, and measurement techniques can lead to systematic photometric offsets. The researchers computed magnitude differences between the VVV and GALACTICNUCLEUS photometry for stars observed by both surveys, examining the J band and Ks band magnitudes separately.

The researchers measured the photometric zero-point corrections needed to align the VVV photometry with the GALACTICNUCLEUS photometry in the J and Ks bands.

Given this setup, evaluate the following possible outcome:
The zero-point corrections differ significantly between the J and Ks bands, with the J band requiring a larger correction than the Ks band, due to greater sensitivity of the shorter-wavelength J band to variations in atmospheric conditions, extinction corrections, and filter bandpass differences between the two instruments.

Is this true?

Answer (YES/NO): NO